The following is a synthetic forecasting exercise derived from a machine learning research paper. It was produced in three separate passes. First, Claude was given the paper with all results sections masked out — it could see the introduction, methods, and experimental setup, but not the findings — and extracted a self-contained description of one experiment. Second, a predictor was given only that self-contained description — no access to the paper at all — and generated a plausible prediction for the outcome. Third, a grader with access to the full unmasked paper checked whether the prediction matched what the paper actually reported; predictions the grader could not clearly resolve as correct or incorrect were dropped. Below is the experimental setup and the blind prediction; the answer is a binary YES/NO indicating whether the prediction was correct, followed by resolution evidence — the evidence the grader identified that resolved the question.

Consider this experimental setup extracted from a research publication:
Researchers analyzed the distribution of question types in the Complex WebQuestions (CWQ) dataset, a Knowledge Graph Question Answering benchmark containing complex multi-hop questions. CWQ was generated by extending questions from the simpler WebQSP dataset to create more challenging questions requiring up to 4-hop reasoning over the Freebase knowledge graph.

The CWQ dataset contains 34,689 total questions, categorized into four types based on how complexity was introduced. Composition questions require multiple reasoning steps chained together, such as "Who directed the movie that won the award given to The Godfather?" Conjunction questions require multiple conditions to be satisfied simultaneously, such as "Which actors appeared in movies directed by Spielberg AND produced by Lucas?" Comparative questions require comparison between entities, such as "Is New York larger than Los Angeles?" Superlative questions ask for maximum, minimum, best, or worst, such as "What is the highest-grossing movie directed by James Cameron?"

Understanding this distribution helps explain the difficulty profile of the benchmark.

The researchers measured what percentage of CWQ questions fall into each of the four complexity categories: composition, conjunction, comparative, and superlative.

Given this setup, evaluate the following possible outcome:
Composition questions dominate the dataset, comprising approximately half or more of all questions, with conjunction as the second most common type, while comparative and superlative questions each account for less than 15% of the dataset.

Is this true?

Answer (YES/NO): NO